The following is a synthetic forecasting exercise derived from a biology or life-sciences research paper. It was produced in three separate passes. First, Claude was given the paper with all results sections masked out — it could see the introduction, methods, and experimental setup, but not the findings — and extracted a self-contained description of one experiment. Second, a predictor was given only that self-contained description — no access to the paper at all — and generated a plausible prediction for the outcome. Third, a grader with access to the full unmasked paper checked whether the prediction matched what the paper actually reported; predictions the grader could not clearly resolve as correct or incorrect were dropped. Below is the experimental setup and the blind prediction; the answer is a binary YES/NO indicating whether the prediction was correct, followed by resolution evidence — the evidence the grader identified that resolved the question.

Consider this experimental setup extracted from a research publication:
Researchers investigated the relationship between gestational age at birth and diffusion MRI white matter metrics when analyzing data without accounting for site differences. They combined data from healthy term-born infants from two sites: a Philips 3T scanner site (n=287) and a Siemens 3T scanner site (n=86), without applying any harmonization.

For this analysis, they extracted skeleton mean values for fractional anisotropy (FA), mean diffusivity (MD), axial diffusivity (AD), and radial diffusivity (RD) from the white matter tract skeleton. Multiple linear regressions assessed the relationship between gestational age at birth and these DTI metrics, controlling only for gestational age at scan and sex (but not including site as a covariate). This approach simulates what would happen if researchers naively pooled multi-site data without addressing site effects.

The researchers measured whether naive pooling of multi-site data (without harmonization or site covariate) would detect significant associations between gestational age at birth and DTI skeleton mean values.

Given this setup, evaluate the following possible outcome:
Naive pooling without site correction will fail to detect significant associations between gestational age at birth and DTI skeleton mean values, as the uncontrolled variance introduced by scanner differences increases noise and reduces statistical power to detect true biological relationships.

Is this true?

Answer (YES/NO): NO